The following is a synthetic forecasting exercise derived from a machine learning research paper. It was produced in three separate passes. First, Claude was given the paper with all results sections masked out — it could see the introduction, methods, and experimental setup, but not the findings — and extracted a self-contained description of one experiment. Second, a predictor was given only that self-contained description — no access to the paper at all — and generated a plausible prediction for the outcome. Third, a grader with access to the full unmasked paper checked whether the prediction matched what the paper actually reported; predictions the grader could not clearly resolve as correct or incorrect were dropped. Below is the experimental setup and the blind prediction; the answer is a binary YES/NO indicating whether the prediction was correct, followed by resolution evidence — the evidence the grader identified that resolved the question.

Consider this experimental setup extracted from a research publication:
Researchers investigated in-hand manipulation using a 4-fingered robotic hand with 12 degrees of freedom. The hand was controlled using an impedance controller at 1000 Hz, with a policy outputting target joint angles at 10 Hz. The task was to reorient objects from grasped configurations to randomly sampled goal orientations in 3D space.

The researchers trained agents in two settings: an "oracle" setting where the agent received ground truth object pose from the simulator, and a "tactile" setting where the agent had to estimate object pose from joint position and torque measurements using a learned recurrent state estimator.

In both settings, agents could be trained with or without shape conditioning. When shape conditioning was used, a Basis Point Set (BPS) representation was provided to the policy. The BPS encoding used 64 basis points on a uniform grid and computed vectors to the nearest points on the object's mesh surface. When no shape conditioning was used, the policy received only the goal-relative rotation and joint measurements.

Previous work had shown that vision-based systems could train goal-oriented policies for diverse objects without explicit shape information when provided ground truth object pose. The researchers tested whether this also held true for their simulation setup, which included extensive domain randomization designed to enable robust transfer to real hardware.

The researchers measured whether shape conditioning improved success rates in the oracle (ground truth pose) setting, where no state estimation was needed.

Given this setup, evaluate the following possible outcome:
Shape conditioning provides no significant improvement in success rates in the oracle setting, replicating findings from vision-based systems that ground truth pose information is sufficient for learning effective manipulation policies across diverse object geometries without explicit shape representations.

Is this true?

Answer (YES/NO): NO